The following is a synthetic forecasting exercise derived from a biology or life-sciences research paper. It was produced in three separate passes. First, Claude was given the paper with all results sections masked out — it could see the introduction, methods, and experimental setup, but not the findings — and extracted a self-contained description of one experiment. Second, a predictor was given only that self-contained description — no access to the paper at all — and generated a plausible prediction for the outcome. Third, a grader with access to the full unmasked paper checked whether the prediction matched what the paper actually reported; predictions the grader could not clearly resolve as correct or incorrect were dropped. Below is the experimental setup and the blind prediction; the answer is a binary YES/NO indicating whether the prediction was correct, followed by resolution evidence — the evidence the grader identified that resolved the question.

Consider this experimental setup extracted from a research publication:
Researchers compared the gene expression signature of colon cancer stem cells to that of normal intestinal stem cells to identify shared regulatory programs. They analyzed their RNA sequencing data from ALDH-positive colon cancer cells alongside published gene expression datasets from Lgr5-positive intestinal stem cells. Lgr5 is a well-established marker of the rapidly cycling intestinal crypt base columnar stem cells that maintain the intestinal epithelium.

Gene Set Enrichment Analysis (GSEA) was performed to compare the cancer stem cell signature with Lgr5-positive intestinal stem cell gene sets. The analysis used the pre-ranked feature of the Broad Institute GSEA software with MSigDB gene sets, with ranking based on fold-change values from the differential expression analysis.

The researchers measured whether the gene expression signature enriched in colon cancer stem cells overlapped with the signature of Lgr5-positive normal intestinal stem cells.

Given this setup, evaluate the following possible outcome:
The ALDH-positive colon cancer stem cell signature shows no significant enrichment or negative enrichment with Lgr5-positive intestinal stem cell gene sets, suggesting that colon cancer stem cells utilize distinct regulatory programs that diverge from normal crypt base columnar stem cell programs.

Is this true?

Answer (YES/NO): NO